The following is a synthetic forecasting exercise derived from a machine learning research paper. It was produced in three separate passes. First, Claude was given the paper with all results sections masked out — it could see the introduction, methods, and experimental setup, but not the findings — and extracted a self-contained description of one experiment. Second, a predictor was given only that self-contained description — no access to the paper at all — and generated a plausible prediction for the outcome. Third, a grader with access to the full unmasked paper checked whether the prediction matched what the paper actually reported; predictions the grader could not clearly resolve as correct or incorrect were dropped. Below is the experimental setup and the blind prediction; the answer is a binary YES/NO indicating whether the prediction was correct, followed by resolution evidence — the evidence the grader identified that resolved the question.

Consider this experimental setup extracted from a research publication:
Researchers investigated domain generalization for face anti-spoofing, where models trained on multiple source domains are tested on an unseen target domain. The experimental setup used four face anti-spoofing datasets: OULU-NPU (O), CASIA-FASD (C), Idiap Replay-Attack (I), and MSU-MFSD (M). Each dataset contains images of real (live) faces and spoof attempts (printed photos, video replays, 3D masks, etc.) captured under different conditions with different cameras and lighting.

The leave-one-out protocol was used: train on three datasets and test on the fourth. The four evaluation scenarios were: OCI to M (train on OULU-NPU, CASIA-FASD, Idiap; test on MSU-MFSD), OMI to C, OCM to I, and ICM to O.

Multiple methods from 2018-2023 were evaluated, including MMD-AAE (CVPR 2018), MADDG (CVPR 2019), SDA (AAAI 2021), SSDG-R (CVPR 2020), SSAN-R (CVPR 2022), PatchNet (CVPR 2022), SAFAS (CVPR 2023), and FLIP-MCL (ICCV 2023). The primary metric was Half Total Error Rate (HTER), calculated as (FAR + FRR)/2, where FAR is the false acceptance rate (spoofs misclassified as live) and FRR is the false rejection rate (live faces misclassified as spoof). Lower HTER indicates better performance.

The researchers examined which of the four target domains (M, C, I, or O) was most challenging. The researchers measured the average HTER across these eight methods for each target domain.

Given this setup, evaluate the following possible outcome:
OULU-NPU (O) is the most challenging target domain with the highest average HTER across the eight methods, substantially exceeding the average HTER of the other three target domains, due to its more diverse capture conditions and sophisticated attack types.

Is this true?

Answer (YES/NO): YES